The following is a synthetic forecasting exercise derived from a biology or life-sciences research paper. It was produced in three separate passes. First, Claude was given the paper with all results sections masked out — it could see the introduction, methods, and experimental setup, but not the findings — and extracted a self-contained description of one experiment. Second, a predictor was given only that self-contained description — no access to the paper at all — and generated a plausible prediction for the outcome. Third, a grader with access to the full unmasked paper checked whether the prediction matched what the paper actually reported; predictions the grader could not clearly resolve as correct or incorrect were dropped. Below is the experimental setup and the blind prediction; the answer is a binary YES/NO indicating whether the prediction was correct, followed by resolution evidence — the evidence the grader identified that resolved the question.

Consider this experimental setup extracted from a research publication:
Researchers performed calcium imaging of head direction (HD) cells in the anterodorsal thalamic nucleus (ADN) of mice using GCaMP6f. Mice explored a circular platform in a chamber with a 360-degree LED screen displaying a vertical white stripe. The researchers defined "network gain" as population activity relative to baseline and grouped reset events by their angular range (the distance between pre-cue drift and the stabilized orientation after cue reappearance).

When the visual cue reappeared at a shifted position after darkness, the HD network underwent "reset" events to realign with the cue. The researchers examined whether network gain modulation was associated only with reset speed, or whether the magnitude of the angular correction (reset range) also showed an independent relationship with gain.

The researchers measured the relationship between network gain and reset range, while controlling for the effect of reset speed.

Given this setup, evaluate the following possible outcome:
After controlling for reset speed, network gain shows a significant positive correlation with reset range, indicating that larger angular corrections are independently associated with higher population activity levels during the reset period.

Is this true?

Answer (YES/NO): NO